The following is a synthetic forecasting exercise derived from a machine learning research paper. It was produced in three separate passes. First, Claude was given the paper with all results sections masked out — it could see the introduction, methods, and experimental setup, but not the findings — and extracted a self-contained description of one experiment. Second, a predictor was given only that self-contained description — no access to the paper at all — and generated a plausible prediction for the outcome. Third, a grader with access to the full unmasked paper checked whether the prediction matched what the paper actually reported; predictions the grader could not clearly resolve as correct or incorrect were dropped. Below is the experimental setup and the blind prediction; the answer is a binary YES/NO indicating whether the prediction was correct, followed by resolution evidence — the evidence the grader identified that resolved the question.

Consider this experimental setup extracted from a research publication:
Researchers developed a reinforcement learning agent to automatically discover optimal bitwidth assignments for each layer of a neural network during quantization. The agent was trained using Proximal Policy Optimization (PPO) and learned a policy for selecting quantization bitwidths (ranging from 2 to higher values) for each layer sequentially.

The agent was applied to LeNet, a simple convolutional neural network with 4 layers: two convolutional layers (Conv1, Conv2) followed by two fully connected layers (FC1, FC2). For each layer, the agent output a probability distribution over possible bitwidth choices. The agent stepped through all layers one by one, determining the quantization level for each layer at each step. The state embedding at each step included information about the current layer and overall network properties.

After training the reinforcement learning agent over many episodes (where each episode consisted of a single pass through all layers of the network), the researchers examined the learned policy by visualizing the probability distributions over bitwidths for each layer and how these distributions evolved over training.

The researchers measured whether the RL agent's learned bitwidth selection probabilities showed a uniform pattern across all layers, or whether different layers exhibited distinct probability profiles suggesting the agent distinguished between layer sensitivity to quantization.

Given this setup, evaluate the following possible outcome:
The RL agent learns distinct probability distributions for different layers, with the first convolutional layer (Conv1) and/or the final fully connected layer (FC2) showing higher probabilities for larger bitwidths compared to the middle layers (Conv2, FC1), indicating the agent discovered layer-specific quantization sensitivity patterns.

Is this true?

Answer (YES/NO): NO